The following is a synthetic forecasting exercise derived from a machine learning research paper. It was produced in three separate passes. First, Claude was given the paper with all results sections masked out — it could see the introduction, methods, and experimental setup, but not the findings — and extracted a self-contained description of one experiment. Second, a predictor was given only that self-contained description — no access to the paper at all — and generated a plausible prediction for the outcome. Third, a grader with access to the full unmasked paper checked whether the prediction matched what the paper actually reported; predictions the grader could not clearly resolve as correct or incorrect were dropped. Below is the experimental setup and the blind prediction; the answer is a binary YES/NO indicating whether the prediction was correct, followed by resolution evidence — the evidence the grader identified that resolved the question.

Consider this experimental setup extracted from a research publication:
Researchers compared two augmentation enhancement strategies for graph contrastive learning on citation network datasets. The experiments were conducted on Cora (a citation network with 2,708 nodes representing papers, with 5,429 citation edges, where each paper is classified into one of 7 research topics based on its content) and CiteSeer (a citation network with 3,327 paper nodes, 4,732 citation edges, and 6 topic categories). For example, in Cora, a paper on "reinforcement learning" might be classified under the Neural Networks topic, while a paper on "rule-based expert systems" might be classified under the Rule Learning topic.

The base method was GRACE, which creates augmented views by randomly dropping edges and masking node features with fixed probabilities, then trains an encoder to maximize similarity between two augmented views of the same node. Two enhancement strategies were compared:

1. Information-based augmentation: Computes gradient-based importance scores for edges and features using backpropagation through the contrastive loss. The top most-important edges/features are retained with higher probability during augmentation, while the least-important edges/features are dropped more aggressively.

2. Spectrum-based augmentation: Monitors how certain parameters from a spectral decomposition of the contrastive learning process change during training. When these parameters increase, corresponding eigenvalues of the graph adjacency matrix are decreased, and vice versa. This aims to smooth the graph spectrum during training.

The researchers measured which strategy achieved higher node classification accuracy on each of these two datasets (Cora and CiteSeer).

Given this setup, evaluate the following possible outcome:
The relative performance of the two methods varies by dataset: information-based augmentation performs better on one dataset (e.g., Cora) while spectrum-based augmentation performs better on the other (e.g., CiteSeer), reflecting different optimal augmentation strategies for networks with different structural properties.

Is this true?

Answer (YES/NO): NO